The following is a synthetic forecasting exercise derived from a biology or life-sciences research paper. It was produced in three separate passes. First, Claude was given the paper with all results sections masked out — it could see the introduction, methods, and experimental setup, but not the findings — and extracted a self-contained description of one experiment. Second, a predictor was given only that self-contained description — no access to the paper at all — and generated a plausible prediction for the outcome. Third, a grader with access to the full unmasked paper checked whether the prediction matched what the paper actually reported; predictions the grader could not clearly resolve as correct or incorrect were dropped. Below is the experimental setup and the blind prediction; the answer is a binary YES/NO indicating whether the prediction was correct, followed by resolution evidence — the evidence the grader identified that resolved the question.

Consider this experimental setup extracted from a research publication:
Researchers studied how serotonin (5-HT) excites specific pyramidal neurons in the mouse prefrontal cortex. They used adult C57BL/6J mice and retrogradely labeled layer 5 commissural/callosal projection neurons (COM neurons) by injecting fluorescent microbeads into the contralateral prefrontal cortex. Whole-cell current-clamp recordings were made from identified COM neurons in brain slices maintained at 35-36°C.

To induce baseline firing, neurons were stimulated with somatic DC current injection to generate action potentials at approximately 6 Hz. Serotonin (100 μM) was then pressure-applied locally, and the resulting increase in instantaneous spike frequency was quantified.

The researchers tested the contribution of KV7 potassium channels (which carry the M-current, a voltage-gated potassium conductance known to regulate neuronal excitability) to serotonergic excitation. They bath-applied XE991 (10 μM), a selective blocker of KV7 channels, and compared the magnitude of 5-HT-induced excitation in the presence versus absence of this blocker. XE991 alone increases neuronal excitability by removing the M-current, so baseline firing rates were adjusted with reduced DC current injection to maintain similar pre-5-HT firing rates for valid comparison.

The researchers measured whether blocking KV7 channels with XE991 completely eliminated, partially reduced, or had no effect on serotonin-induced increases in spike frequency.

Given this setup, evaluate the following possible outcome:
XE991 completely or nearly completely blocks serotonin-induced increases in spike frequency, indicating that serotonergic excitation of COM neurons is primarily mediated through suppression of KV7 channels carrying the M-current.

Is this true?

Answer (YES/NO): NO